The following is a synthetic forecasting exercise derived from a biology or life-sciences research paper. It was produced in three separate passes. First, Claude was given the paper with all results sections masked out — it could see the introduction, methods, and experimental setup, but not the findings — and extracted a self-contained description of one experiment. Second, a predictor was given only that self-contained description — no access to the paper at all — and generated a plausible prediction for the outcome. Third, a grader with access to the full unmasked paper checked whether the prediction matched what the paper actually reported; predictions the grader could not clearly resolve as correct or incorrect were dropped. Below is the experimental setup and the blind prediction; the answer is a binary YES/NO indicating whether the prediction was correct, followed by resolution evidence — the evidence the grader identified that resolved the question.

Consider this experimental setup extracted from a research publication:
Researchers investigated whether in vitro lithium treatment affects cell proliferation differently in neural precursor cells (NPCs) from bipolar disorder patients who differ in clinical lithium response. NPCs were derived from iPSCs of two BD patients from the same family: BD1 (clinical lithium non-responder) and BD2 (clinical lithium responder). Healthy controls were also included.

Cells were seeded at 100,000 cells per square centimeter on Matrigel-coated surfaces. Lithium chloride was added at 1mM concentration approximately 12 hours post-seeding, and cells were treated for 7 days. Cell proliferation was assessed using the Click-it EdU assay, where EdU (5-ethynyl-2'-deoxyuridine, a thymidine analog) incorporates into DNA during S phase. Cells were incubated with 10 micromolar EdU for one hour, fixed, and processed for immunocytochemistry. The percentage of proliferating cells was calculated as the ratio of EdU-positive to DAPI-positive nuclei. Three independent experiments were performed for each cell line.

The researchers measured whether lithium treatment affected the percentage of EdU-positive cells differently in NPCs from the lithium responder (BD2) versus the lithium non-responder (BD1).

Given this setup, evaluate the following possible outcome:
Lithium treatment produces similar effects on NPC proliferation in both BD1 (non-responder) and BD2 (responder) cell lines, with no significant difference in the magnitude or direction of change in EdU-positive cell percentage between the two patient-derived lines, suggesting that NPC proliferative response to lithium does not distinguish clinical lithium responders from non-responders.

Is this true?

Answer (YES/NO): YES